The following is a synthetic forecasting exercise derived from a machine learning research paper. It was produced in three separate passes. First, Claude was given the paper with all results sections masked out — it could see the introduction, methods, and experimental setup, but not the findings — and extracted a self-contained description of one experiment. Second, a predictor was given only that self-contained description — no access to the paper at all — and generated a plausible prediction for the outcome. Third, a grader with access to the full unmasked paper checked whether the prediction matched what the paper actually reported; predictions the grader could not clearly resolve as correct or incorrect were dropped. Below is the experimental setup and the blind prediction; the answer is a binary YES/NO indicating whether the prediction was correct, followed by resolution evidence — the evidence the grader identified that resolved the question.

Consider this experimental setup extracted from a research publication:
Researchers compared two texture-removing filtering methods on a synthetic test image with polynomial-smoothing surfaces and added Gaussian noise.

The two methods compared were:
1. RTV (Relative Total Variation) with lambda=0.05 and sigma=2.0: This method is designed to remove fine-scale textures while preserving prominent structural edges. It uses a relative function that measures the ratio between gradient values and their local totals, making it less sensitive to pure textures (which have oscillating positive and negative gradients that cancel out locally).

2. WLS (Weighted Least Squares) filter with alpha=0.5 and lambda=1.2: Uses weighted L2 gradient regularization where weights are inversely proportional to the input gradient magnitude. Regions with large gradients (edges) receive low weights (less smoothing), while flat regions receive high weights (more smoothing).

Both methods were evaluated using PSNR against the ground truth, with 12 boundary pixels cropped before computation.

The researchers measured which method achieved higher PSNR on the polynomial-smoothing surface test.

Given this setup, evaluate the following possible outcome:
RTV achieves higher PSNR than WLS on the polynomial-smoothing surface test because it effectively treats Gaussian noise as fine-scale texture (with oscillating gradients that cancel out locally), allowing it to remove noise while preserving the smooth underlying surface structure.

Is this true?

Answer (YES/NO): YES